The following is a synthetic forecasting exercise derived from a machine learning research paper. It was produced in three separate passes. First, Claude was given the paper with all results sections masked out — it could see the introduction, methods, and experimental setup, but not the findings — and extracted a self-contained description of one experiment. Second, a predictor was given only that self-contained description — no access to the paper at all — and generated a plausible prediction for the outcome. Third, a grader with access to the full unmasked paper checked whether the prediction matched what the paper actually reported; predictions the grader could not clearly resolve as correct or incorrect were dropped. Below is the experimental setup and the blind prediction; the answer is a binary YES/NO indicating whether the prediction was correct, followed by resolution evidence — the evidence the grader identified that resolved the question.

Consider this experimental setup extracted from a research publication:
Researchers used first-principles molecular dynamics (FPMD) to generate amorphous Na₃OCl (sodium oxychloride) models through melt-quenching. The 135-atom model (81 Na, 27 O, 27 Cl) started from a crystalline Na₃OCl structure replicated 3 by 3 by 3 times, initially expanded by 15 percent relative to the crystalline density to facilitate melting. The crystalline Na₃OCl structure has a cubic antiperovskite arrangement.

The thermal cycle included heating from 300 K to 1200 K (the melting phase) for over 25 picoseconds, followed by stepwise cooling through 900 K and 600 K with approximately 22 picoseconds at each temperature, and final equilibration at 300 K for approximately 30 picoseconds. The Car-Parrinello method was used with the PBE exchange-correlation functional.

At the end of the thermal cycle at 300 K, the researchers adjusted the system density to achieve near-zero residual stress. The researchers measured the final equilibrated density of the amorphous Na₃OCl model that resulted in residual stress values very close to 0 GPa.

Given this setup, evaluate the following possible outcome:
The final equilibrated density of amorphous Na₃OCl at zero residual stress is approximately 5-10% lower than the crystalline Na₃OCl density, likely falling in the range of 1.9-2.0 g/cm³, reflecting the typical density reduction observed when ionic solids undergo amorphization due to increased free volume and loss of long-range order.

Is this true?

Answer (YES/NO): NO